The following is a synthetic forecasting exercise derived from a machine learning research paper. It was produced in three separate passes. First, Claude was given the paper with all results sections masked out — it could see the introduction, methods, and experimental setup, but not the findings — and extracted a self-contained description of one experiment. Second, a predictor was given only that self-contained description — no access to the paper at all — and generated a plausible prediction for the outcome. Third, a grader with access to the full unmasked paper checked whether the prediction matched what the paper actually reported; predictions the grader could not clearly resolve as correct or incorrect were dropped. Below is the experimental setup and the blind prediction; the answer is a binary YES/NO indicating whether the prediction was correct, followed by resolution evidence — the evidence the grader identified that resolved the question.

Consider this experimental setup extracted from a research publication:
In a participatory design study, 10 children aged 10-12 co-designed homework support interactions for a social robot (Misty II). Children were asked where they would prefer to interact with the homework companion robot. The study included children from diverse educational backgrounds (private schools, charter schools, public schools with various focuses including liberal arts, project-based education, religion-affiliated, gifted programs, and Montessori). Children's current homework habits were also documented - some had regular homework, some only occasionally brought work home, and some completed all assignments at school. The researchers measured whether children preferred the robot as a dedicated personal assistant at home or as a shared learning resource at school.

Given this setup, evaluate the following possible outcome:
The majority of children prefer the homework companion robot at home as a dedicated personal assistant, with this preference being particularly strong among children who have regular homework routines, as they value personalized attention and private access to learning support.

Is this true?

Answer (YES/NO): YES